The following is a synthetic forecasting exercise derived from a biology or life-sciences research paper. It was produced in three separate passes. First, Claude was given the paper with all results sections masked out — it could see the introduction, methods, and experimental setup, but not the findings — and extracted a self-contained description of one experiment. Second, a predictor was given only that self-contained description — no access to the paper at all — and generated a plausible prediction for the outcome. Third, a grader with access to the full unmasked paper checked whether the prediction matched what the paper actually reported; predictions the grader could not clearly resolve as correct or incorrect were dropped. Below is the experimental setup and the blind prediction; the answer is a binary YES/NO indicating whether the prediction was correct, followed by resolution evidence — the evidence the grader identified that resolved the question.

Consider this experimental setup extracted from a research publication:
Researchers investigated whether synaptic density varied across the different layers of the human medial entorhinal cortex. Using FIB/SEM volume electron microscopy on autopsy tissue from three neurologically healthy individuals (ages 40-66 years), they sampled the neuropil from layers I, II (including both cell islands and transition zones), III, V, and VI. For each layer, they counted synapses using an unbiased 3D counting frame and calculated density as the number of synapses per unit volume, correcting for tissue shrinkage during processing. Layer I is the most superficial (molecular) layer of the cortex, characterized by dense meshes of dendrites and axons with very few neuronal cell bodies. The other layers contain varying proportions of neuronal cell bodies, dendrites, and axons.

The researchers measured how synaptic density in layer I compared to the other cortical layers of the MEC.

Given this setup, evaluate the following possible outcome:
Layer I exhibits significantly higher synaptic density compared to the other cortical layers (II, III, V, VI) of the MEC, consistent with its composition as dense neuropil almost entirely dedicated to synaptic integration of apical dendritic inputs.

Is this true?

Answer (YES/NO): NO